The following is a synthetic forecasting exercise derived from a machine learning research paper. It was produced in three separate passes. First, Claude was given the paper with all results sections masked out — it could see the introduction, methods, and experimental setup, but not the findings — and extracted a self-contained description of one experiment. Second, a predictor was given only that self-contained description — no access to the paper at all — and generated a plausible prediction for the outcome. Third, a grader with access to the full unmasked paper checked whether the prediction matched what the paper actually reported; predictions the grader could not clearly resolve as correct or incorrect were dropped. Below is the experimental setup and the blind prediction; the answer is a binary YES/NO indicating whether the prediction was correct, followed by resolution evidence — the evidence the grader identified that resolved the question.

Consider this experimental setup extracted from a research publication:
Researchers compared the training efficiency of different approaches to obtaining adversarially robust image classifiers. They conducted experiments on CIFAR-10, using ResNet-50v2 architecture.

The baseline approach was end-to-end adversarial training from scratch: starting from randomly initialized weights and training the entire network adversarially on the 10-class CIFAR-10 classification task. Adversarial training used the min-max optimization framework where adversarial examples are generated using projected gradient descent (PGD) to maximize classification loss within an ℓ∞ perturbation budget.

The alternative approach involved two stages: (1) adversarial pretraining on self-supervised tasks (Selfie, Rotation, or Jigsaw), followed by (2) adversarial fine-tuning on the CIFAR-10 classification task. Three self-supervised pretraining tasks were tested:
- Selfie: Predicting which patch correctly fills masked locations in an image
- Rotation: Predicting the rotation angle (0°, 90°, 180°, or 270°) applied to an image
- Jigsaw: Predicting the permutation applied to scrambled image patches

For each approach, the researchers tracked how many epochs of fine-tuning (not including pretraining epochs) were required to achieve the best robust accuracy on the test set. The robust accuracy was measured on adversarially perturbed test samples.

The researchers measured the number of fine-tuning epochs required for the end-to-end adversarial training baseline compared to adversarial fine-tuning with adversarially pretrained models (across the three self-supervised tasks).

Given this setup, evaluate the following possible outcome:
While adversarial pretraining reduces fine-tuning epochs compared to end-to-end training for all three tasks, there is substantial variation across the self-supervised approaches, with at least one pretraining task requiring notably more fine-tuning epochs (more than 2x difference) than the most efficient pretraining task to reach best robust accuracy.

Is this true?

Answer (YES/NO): NO